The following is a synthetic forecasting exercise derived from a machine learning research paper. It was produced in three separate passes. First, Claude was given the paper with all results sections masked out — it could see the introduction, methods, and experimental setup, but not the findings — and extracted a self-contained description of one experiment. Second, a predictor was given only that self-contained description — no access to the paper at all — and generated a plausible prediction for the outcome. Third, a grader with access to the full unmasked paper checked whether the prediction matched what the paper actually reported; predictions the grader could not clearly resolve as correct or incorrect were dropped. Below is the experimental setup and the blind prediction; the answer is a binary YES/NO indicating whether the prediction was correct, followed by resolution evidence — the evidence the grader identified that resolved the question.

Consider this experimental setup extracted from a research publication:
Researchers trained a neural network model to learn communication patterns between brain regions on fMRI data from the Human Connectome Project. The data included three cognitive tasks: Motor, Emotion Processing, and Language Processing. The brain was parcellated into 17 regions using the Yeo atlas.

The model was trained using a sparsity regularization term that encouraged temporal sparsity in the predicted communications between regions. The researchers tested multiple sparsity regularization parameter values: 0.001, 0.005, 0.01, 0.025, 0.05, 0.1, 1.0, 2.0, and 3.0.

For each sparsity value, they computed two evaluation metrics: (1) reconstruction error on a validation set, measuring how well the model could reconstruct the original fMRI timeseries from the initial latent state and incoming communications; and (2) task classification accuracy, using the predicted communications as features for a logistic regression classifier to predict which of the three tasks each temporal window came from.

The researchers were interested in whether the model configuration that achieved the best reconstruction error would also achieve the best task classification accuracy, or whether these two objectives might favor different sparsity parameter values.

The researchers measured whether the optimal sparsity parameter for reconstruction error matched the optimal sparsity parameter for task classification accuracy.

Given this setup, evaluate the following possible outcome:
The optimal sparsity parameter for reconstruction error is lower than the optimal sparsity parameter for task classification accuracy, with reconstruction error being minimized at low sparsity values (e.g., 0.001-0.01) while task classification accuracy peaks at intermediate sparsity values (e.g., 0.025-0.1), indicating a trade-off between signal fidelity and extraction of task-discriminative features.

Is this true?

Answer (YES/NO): NO